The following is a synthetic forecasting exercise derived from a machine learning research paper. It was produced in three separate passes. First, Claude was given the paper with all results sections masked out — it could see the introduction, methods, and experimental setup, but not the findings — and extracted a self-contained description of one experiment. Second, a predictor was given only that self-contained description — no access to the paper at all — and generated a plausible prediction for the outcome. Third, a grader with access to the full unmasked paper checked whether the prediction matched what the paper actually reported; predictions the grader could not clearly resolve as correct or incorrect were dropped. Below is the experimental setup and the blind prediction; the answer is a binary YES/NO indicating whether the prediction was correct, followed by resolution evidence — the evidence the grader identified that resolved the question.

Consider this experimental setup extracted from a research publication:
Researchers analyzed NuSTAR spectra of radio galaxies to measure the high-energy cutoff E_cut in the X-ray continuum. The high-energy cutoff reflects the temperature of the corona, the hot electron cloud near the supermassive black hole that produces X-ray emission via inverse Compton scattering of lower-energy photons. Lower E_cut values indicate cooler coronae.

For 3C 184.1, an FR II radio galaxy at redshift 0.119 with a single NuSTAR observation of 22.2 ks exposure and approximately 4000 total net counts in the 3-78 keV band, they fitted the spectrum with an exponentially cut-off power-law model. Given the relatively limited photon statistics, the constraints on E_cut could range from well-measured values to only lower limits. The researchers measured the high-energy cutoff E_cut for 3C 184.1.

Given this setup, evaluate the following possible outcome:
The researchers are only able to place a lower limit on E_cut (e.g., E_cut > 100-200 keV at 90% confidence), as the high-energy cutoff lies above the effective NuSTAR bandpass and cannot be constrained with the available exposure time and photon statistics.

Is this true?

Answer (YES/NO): NO